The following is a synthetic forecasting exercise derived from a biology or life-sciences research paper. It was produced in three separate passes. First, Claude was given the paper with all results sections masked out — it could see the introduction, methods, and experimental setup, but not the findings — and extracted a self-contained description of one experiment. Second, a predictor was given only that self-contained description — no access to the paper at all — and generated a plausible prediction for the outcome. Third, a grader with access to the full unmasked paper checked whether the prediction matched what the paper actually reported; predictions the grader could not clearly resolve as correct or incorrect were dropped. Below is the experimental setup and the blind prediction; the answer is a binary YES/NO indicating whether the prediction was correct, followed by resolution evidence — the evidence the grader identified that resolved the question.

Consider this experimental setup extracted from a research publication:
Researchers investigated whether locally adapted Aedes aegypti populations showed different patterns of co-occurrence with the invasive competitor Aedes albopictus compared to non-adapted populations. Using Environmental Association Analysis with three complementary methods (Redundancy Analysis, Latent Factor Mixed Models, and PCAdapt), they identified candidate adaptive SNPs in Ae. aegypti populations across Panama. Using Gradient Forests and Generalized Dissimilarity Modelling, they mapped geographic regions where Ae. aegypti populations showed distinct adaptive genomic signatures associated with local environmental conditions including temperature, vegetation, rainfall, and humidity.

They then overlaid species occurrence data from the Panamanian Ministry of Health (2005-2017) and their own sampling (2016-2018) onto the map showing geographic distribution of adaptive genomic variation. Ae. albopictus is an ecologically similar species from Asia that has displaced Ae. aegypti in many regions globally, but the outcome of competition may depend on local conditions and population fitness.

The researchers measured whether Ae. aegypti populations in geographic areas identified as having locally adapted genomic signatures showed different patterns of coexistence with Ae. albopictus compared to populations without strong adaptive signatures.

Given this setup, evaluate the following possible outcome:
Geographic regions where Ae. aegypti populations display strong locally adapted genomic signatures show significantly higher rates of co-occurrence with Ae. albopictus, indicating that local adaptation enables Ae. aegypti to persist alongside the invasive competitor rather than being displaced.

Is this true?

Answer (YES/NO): NO